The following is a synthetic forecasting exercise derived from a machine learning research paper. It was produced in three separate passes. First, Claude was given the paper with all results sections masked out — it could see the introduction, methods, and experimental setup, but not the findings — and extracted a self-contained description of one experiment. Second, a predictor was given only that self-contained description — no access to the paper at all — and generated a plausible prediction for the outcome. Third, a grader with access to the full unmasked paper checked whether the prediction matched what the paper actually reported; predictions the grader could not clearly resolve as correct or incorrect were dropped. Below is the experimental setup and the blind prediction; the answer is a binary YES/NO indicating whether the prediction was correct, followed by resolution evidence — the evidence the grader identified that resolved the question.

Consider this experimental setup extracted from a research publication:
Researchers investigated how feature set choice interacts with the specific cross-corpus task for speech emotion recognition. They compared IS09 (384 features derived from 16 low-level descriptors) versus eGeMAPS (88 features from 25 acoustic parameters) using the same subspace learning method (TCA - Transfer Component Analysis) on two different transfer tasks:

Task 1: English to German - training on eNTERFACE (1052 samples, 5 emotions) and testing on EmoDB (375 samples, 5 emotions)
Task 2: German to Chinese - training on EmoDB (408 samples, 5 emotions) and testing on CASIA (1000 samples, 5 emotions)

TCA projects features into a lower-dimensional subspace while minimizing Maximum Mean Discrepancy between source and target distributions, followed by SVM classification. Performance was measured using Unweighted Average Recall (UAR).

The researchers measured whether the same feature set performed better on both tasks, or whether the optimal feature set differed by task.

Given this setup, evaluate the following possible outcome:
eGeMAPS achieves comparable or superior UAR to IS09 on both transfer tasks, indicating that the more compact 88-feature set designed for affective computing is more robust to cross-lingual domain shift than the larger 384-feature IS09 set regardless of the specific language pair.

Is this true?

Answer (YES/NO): NO